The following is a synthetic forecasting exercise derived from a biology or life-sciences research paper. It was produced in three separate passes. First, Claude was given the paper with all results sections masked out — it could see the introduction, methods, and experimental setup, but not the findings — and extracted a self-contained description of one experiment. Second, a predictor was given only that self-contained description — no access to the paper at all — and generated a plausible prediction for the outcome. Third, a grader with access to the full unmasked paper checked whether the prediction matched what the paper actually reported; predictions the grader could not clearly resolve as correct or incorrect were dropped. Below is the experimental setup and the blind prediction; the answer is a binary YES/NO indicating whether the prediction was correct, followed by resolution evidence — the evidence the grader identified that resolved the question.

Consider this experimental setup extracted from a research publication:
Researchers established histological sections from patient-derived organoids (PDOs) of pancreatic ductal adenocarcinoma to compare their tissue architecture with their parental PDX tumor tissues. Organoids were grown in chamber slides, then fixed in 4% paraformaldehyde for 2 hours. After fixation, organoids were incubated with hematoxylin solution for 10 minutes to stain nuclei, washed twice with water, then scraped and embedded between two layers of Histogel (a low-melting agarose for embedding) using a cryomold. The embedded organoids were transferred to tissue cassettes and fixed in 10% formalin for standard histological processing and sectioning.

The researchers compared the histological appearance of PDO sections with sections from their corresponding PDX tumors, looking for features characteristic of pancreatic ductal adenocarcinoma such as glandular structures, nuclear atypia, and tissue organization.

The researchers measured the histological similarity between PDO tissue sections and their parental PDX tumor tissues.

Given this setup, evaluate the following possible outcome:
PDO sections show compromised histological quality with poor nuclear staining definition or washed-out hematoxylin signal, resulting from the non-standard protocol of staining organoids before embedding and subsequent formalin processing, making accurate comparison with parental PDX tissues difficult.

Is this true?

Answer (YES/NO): NO